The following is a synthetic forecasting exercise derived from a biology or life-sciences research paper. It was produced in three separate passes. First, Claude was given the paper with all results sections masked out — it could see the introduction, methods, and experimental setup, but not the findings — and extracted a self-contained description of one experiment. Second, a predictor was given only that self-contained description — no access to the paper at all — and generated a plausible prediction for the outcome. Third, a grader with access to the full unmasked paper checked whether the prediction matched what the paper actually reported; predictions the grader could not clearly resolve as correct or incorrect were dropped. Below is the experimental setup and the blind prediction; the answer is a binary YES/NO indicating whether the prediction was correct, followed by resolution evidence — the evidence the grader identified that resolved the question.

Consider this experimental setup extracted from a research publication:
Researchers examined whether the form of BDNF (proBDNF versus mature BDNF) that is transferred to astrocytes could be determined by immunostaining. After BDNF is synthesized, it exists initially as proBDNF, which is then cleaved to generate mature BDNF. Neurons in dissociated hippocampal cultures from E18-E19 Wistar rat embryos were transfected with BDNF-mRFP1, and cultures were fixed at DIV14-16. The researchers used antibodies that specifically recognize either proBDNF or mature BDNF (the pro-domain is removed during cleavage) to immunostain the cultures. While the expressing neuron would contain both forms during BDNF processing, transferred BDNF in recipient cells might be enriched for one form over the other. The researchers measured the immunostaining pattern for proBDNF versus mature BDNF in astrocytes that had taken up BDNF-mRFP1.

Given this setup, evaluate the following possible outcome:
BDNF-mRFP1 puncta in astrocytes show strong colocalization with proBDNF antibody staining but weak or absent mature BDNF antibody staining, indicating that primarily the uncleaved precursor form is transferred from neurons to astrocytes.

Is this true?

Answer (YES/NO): NO